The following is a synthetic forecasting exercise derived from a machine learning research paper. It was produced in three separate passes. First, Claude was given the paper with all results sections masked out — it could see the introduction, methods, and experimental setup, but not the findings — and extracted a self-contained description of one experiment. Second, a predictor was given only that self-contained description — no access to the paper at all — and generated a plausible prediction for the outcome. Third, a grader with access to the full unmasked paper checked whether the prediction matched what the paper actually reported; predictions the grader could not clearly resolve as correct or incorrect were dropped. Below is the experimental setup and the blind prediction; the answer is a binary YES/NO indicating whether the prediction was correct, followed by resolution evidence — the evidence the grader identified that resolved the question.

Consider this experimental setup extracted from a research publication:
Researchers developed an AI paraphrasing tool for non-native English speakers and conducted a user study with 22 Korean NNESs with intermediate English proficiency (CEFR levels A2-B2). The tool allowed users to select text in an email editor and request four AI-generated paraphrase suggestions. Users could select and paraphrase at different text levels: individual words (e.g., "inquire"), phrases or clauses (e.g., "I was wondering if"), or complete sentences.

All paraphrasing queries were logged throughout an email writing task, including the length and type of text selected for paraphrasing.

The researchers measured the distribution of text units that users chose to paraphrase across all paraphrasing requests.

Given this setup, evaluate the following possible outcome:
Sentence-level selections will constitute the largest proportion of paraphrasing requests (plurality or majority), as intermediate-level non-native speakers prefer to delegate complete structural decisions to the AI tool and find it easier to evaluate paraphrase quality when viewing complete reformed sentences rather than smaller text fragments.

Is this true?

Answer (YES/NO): YES